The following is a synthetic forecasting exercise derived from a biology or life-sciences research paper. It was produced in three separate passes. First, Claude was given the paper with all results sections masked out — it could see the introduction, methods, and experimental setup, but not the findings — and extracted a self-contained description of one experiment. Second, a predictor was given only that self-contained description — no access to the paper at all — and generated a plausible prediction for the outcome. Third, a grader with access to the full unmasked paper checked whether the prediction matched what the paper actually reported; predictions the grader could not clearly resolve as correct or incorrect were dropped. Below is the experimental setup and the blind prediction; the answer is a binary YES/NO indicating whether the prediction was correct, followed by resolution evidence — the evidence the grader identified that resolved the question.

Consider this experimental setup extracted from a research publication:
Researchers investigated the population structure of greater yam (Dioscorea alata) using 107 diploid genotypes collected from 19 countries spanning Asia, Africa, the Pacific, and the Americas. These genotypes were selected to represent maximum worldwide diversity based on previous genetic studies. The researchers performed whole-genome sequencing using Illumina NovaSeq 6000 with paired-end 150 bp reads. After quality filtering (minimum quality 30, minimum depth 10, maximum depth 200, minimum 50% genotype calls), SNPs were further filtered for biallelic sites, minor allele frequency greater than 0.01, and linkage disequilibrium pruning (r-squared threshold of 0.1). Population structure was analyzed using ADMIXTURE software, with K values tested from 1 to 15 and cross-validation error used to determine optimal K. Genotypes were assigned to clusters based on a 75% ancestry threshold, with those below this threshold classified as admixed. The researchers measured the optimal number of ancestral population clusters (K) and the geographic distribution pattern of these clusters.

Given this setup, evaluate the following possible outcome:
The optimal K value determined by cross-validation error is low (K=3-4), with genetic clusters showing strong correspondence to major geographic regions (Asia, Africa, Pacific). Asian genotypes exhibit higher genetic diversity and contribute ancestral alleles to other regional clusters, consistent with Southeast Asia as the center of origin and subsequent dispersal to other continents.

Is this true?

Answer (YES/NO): NO